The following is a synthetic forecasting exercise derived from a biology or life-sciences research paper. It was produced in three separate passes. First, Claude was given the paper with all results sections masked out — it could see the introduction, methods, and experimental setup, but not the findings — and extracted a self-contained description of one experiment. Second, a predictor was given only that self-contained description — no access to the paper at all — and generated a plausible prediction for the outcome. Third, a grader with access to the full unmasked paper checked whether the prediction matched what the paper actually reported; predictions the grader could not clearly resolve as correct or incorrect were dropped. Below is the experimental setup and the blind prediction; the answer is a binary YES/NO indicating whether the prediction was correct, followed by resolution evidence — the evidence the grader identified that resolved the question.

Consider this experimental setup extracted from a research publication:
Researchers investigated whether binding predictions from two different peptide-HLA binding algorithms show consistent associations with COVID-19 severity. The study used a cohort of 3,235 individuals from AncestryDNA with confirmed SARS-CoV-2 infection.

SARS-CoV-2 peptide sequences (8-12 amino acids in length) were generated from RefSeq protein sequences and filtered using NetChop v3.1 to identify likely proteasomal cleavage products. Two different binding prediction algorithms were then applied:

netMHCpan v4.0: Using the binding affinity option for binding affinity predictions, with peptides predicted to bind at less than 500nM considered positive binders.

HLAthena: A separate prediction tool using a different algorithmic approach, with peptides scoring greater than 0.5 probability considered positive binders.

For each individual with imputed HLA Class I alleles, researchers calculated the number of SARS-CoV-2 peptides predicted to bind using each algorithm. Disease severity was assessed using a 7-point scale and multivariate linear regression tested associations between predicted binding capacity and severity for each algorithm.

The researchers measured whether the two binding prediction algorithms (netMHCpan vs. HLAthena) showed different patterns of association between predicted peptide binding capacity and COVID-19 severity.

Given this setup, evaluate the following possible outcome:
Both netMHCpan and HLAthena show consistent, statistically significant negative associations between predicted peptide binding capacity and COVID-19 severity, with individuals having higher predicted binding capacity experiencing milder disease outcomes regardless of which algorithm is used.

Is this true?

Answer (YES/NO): NO